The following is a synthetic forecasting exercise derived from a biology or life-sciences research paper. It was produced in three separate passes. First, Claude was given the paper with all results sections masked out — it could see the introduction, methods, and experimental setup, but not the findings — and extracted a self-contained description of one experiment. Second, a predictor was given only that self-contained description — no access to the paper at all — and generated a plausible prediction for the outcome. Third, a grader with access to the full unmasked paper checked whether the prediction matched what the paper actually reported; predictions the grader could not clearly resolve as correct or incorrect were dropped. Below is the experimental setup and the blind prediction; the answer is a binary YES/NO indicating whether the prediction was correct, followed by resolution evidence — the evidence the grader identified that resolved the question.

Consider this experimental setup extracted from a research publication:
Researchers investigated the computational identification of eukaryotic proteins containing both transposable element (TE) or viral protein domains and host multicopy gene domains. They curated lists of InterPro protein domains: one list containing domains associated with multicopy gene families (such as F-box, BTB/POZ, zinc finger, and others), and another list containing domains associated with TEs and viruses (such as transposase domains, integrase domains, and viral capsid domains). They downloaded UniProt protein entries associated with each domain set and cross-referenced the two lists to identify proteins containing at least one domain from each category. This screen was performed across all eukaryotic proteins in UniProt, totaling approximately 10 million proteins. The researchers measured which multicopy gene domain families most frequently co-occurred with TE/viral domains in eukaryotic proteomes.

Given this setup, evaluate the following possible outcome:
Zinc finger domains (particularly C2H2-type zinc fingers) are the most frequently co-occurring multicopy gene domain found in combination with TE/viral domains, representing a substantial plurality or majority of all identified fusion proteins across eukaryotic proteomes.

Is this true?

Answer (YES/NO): NO